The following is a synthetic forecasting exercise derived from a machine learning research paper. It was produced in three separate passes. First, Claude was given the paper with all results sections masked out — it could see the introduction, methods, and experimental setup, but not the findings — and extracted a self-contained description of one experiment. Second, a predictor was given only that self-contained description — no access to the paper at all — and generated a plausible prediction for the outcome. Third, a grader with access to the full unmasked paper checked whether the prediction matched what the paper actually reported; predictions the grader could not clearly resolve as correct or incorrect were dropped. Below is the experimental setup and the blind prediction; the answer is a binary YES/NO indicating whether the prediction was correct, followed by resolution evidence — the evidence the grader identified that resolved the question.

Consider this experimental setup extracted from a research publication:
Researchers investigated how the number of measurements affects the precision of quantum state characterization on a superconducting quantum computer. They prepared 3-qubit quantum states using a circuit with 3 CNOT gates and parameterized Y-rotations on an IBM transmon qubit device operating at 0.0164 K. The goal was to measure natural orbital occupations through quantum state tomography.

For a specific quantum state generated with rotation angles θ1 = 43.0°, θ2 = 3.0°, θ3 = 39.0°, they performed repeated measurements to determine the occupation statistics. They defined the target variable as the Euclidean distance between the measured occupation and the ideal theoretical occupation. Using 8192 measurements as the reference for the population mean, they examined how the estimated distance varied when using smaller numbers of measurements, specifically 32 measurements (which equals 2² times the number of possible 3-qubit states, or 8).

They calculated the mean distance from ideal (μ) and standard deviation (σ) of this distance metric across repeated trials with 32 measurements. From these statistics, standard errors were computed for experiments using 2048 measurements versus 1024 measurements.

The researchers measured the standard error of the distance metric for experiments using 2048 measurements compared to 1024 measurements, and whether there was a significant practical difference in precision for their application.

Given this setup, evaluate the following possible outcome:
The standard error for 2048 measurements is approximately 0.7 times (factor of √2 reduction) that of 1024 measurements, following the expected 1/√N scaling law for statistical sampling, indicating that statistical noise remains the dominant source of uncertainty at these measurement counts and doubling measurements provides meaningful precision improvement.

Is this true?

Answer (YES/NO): NO